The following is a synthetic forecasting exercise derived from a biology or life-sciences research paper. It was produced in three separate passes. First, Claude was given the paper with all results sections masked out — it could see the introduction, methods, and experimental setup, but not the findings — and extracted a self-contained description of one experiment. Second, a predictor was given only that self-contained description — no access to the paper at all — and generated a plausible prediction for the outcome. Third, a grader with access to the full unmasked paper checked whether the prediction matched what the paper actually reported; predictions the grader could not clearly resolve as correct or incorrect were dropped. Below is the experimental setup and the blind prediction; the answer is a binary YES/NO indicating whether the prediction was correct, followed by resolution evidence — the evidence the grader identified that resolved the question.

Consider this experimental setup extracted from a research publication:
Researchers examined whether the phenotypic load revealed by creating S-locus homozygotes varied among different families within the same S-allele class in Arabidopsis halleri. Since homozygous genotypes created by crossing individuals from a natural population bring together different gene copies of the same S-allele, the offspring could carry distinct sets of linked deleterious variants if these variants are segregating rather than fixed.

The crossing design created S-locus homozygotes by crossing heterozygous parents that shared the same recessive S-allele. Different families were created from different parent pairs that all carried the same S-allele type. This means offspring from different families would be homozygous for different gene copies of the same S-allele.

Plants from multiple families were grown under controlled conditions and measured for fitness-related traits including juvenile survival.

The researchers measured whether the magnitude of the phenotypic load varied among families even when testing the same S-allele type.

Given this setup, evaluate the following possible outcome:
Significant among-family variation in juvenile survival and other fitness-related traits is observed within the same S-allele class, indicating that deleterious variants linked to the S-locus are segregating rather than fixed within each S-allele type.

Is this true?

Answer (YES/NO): NO